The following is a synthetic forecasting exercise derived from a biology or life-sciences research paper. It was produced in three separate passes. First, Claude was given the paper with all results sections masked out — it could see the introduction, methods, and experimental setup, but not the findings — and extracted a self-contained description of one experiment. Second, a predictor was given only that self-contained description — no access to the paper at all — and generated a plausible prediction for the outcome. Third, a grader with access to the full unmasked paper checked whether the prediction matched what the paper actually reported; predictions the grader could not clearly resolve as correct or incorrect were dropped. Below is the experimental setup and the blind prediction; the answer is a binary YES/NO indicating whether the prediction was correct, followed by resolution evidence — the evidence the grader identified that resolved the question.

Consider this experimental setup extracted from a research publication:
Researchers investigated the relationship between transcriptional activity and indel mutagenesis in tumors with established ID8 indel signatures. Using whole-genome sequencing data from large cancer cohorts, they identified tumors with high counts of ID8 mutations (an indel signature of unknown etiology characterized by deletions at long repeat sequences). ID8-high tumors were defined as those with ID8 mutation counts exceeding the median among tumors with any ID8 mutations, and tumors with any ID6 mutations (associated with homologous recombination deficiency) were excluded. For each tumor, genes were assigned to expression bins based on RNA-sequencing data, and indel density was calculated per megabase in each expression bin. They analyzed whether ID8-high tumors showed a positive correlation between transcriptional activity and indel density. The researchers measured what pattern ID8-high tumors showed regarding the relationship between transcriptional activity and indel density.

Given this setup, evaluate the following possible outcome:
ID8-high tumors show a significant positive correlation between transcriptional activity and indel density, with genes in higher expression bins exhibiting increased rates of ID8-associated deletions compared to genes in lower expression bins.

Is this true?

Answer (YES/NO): NO